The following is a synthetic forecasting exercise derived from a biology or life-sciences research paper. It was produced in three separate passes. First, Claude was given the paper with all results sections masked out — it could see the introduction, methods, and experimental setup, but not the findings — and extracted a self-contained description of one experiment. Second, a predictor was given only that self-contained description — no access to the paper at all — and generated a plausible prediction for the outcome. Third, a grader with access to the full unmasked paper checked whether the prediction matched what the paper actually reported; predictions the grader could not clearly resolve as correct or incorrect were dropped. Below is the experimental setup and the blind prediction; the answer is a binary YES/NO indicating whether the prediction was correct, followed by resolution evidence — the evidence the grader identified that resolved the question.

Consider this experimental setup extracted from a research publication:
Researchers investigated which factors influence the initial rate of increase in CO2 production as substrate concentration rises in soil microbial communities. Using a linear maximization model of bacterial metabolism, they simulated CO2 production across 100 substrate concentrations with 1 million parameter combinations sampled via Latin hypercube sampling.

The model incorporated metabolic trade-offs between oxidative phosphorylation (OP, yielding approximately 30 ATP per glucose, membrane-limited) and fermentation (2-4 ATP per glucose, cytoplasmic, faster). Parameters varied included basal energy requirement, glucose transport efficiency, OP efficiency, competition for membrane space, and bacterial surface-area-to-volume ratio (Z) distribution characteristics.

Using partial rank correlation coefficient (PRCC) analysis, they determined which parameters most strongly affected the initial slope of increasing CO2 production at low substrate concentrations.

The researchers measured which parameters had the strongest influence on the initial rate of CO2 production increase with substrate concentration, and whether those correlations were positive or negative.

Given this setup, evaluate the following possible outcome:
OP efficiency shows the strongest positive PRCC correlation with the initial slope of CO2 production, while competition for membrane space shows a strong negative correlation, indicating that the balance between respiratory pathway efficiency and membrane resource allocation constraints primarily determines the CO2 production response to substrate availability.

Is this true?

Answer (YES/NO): NO